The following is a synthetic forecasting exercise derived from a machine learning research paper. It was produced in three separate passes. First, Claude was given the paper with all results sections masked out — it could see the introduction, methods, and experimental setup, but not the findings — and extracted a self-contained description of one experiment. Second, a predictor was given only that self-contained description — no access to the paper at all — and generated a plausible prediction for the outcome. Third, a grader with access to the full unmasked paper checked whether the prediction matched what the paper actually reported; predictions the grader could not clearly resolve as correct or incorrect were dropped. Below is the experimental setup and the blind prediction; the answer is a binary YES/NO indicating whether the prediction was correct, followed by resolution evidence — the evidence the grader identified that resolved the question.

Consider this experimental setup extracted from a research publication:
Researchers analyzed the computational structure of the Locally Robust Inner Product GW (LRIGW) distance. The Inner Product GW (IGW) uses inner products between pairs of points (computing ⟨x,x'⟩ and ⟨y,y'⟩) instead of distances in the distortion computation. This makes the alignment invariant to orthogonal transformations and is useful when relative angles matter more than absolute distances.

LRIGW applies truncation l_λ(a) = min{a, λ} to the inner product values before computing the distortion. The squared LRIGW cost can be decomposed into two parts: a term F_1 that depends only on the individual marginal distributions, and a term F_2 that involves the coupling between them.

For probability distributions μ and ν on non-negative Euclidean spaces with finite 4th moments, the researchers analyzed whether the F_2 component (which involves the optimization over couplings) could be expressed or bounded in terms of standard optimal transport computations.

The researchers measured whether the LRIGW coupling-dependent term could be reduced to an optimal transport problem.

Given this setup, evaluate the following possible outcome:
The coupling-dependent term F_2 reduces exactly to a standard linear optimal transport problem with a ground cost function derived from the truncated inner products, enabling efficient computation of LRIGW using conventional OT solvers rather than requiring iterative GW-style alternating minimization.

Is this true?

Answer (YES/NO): NO